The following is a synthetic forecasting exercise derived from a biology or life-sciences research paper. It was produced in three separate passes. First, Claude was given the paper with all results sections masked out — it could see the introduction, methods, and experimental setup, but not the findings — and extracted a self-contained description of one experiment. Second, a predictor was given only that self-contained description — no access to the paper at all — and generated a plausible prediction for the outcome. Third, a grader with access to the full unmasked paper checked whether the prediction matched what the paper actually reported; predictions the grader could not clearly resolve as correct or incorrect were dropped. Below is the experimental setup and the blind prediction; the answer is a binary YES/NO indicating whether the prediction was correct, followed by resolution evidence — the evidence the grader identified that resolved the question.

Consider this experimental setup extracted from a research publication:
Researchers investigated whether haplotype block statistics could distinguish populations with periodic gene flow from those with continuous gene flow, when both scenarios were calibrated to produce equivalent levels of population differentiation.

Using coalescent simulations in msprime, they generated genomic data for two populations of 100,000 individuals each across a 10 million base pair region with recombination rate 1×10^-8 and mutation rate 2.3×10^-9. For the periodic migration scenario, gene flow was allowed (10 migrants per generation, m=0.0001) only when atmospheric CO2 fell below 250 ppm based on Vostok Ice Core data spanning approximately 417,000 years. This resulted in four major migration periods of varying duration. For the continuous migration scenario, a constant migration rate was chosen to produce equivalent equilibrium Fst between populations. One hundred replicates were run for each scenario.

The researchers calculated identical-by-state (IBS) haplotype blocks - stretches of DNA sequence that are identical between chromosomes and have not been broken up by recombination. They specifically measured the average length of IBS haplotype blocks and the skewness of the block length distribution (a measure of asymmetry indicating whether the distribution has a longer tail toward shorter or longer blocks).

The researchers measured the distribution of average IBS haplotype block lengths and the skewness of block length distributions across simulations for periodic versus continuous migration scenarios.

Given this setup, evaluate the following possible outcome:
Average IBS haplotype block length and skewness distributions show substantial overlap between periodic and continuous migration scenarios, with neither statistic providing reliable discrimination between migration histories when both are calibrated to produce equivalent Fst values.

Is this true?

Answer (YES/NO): NO